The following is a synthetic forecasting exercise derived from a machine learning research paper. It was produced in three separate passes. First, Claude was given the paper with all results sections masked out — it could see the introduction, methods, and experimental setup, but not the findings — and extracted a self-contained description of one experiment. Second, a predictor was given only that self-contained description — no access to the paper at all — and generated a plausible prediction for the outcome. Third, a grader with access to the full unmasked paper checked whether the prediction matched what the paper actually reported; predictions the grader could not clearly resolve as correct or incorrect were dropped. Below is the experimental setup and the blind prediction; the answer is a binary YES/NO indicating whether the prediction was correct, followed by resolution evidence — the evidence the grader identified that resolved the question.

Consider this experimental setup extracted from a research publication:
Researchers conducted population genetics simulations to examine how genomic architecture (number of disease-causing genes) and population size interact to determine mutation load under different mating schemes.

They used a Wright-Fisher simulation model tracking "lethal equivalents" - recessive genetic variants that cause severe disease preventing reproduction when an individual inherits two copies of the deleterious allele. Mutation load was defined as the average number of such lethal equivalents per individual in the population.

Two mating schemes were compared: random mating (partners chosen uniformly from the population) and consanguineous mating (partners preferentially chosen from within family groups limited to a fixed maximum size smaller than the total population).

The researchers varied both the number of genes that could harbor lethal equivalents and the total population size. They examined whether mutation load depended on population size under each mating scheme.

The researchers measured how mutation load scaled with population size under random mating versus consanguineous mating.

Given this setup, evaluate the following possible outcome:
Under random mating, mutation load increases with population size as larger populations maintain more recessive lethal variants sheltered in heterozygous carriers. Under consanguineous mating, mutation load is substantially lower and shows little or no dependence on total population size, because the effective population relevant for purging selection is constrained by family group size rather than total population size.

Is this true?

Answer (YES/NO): YES